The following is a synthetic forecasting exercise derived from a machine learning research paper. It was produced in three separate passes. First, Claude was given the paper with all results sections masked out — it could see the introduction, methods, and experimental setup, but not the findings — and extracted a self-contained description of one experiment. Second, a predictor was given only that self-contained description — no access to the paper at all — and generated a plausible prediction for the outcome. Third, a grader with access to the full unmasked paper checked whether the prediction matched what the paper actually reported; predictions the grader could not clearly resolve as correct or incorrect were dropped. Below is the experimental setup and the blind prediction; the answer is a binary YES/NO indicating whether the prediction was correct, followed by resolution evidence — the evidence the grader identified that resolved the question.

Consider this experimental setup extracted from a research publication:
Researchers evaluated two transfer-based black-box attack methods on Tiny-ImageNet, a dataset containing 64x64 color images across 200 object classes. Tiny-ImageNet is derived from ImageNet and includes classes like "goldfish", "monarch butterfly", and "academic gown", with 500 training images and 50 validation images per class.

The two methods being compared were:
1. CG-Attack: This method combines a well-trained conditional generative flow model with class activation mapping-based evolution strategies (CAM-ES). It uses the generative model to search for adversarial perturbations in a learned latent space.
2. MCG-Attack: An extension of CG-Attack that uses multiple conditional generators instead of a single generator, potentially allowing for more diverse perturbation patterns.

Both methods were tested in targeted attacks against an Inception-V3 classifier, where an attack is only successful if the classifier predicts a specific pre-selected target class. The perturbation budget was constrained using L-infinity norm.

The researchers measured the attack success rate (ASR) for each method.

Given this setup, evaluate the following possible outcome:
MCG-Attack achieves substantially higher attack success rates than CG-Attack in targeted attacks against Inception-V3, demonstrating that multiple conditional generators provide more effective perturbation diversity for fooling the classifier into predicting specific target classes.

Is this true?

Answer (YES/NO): NO